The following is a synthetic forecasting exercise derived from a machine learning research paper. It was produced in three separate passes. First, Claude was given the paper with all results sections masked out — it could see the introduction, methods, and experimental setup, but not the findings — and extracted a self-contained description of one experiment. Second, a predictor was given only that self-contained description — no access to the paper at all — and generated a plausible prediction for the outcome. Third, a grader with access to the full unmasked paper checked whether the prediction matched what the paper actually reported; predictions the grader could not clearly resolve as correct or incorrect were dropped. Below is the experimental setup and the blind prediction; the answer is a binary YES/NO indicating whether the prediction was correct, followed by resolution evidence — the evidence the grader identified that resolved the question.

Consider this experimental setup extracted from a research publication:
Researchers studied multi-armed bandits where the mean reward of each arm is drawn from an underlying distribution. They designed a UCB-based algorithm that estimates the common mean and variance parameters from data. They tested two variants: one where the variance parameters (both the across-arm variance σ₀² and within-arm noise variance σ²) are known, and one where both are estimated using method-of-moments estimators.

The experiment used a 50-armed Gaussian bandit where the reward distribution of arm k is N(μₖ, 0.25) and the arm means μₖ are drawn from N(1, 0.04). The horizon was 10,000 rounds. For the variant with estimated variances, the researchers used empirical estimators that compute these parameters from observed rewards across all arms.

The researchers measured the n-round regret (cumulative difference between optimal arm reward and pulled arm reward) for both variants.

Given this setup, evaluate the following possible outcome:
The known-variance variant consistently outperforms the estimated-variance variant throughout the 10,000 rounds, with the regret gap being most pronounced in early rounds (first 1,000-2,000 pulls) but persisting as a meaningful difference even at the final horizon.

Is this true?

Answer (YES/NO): NO